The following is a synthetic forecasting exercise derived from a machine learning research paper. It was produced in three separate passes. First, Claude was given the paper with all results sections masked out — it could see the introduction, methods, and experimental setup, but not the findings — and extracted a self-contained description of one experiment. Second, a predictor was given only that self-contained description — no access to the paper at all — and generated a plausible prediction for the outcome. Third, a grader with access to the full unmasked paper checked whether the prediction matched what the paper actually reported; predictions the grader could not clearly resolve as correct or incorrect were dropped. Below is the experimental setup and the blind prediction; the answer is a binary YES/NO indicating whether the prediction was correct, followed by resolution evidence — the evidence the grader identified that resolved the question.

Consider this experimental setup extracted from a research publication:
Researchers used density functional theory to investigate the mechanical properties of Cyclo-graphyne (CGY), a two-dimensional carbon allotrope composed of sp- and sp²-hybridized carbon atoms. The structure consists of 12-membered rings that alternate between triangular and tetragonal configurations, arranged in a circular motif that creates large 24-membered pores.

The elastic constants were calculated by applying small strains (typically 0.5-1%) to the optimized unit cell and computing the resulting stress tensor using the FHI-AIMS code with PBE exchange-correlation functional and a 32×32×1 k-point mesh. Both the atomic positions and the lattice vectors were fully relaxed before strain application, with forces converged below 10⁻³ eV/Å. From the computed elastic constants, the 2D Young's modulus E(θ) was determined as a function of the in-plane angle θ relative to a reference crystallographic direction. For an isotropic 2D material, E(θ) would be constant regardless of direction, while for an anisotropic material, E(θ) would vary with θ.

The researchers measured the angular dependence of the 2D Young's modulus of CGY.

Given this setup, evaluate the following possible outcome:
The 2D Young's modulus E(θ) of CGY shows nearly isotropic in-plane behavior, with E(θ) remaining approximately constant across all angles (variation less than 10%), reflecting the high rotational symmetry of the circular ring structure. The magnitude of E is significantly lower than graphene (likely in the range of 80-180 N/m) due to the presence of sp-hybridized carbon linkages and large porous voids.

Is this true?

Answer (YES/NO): NO